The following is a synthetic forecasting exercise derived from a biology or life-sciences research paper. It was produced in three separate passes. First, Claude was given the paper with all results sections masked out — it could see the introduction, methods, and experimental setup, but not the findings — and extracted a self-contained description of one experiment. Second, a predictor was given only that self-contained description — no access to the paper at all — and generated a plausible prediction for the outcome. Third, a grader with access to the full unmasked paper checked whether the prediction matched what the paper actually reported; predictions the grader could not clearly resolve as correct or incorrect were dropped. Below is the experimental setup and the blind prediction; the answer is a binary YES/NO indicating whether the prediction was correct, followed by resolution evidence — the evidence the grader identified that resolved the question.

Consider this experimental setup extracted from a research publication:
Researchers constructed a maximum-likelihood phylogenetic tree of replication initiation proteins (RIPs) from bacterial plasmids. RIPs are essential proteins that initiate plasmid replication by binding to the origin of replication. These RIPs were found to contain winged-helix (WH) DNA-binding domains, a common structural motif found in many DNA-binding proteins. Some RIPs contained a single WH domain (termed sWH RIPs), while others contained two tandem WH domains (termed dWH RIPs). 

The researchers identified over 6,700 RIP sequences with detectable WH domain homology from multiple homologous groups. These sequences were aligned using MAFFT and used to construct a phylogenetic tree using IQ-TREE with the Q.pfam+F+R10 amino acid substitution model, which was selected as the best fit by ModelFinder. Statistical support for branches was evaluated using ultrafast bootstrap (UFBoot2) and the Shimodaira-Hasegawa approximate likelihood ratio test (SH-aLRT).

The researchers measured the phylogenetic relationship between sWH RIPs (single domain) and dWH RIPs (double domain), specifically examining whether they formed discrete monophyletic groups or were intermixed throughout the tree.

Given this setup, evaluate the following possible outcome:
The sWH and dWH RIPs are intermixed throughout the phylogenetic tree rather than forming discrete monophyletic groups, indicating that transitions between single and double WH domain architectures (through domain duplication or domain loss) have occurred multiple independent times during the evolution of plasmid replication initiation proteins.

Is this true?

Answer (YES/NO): NO